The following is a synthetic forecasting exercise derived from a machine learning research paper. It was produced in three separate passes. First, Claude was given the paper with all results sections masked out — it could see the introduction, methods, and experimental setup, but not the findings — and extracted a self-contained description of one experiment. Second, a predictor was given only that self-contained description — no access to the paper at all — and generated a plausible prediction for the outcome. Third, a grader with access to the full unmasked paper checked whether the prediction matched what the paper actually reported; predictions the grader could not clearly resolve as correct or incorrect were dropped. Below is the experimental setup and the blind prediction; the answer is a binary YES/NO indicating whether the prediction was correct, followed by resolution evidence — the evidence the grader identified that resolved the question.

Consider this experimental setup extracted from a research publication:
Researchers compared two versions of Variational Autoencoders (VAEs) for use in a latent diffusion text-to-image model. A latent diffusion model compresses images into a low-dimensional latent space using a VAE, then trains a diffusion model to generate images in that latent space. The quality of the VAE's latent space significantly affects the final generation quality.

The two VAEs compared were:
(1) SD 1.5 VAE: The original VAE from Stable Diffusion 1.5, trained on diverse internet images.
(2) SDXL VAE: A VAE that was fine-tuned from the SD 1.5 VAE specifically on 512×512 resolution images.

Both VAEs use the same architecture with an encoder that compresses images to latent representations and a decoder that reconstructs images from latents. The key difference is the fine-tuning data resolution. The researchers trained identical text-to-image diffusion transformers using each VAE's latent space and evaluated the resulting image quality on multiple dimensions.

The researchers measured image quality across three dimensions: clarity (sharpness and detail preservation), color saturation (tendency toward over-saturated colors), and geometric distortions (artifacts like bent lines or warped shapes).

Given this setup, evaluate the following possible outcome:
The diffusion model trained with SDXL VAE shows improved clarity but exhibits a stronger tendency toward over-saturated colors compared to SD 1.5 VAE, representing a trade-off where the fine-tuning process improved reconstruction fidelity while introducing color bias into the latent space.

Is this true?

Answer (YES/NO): NO